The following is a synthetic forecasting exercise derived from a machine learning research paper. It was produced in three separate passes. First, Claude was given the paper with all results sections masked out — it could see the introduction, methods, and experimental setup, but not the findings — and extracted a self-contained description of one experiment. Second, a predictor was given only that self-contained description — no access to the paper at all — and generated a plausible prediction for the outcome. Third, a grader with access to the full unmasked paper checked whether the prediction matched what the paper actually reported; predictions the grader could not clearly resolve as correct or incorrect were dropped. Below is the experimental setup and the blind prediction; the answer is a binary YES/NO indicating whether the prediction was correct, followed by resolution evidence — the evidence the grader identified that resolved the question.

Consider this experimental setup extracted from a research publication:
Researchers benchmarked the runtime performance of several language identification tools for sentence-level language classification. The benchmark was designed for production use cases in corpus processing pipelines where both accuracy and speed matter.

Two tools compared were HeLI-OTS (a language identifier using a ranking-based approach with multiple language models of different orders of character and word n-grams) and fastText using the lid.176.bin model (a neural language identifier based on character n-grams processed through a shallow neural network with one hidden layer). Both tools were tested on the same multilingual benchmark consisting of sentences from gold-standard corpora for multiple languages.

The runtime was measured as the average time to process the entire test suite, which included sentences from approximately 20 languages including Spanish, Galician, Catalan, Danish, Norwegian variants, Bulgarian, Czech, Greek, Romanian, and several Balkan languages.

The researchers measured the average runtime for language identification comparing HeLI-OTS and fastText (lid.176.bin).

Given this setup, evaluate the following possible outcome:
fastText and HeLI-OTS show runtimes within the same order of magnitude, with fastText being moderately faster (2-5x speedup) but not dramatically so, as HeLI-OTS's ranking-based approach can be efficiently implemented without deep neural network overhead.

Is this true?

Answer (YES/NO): NO